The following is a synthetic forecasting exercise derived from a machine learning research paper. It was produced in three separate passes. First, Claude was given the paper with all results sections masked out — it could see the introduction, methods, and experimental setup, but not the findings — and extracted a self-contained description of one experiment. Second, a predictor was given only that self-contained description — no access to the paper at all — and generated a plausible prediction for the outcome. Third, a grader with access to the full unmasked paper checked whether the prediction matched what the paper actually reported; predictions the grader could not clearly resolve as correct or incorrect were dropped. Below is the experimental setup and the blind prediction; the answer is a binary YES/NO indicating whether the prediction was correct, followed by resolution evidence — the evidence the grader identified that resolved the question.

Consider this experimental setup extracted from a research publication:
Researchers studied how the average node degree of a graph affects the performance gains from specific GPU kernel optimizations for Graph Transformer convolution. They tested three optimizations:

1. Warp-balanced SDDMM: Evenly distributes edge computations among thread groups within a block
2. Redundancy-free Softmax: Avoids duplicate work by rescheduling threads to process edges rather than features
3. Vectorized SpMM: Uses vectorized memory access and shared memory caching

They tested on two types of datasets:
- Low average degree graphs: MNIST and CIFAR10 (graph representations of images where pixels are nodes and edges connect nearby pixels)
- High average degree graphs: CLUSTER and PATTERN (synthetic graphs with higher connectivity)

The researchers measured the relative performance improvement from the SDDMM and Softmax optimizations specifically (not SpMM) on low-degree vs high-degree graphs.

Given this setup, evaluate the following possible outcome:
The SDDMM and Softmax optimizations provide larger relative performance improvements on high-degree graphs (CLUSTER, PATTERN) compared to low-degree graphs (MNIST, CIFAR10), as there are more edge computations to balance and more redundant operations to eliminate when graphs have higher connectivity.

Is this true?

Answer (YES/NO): YES